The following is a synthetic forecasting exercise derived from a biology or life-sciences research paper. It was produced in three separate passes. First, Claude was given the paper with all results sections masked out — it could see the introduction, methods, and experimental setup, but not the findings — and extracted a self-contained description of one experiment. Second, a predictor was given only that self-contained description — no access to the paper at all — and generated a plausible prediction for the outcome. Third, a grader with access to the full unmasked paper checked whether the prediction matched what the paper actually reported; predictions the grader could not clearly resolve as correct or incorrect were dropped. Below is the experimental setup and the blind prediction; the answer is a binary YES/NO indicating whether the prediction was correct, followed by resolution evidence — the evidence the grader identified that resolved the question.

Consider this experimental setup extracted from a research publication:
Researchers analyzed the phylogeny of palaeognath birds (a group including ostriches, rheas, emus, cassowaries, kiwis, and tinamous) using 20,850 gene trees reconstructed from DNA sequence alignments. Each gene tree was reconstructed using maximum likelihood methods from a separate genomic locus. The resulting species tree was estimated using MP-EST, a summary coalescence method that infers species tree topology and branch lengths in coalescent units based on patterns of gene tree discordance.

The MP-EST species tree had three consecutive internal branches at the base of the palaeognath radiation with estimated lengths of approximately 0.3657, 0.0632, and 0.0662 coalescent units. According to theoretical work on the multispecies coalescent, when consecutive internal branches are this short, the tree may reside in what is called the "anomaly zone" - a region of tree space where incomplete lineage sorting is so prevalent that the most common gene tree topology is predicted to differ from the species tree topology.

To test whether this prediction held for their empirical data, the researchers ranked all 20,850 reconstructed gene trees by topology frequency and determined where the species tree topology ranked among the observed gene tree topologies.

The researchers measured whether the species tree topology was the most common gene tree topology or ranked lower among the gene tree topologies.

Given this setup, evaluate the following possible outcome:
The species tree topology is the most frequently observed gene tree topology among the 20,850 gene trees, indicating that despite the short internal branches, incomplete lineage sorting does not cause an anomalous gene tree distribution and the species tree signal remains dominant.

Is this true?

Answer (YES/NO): NO